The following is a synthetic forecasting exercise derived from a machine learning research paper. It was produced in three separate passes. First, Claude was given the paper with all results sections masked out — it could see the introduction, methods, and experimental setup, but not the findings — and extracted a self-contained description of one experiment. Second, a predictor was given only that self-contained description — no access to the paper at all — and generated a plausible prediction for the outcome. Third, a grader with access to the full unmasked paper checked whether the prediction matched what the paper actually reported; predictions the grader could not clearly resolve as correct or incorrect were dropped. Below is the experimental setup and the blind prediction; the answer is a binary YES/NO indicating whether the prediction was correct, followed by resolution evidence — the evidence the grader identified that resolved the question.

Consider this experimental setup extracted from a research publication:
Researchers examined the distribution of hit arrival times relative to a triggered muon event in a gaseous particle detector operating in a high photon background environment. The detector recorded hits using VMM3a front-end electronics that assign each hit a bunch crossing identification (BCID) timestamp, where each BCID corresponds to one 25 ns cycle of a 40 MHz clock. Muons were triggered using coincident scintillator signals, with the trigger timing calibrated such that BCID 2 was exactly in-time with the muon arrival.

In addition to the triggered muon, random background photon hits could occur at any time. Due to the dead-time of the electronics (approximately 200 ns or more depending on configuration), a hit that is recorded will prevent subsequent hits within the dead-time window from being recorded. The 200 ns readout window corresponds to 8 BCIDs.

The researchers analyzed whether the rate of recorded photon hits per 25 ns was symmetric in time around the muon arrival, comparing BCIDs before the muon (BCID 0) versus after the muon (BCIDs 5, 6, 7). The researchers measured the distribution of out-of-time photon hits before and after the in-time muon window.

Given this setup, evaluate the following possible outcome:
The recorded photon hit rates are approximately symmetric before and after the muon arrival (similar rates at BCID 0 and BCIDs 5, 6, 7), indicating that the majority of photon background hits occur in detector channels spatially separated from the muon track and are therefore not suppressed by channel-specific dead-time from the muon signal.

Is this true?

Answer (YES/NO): NO